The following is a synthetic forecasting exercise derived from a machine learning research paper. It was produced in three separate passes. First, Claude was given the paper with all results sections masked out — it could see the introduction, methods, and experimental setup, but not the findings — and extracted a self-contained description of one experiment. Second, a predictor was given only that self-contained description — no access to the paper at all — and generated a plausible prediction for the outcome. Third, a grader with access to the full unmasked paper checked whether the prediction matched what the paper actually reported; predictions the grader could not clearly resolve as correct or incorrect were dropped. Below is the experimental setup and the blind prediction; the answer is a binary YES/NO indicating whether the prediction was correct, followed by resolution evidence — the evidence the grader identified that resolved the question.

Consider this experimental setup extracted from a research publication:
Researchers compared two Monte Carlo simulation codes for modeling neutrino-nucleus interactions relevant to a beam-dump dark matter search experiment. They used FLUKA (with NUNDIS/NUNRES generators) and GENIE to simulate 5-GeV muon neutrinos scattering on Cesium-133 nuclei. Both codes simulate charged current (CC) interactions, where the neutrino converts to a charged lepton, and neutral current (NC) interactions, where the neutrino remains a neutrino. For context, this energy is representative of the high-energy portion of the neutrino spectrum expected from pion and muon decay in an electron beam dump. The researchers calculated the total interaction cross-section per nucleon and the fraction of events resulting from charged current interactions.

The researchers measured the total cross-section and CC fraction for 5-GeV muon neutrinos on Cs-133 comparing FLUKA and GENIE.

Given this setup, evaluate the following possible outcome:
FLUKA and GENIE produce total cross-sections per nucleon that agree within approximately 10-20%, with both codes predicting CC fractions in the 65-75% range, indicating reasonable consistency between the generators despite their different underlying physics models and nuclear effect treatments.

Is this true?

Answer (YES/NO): NO